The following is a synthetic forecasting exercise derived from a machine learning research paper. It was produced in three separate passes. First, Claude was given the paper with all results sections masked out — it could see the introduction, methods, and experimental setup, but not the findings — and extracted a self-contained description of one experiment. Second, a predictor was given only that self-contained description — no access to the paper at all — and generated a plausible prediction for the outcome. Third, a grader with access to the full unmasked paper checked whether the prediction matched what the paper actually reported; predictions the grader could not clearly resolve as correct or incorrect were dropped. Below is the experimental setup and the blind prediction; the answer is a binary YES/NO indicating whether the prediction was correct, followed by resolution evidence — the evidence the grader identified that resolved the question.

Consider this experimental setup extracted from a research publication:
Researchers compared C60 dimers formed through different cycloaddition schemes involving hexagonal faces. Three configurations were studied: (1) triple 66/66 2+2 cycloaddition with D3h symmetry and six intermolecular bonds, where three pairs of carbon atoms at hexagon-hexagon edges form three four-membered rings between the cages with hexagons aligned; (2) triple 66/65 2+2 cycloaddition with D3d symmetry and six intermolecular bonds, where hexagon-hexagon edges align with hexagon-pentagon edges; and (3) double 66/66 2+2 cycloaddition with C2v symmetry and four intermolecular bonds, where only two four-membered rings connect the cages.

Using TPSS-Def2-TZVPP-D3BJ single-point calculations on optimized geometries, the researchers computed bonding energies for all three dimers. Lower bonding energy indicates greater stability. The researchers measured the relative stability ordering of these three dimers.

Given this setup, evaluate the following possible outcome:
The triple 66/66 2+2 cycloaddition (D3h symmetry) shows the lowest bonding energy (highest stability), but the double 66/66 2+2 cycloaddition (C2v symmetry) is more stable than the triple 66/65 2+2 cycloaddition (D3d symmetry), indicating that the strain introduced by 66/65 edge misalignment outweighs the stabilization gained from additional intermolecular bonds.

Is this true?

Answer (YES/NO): NO